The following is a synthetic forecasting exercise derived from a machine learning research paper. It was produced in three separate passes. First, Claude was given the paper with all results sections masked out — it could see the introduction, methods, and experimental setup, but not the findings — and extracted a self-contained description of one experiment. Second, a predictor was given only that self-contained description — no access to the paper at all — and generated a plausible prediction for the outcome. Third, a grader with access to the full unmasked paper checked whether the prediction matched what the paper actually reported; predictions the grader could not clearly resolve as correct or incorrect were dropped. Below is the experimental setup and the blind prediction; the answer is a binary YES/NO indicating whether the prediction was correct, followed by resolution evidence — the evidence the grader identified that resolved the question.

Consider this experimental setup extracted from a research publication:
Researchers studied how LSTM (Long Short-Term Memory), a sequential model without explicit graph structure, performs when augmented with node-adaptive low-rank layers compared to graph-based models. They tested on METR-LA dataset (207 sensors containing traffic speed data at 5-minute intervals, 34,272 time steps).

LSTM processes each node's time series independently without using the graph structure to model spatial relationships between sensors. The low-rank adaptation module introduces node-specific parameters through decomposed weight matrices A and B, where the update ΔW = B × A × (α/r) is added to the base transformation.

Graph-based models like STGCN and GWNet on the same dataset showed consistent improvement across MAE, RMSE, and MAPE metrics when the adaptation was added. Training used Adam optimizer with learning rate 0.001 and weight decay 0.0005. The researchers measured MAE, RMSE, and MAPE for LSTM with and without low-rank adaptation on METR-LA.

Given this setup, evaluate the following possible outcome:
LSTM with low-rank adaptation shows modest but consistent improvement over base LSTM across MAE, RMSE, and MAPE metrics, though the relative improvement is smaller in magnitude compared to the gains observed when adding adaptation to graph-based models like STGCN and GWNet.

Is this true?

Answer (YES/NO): NO